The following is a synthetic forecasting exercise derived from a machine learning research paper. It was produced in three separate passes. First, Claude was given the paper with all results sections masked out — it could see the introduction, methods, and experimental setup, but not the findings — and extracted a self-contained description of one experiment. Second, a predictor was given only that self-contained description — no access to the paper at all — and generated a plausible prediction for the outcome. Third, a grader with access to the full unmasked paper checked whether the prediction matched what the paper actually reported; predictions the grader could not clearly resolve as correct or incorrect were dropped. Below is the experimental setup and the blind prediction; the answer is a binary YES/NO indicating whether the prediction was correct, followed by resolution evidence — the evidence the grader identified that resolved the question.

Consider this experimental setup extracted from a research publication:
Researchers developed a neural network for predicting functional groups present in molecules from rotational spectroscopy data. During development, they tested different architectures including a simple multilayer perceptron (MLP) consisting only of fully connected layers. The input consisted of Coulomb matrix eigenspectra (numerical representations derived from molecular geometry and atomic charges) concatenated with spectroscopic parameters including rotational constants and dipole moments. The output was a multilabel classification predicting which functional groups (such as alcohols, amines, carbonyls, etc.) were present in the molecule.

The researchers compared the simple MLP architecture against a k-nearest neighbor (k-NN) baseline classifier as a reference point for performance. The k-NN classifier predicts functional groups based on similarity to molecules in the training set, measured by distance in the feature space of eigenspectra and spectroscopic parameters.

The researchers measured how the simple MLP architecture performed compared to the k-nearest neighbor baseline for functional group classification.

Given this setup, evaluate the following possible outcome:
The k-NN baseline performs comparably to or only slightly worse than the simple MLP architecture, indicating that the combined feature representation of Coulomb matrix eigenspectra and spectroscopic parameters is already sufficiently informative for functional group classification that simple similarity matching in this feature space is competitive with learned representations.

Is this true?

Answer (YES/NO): NO